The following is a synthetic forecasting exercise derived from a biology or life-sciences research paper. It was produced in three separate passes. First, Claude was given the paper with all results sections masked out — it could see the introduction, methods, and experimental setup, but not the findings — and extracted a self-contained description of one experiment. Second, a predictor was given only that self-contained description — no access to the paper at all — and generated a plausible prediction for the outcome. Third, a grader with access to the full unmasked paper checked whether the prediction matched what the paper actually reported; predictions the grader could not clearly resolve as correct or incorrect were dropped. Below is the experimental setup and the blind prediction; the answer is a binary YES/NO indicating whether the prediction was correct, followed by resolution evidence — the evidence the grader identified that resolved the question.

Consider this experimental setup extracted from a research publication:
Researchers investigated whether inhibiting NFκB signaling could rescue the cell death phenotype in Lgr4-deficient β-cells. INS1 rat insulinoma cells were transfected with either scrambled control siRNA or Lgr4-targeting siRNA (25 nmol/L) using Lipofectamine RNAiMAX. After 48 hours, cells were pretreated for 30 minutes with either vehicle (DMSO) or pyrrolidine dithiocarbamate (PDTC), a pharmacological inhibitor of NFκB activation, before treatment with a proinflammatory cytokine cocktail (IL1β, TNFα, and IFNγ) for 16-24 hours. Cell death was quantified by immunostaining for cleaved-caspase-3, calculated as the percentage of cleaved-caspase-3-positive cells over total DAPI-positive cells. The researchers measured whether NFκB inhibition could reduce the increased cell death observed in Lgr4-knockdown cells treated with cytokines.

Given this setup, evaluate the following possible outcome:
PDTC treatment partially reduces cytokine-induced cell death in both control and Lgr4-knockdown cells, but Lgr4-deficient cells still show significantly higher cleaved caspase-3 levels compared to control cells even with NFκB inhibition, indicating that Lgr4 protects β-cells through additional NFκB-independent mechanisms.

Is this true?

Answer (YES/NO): NO